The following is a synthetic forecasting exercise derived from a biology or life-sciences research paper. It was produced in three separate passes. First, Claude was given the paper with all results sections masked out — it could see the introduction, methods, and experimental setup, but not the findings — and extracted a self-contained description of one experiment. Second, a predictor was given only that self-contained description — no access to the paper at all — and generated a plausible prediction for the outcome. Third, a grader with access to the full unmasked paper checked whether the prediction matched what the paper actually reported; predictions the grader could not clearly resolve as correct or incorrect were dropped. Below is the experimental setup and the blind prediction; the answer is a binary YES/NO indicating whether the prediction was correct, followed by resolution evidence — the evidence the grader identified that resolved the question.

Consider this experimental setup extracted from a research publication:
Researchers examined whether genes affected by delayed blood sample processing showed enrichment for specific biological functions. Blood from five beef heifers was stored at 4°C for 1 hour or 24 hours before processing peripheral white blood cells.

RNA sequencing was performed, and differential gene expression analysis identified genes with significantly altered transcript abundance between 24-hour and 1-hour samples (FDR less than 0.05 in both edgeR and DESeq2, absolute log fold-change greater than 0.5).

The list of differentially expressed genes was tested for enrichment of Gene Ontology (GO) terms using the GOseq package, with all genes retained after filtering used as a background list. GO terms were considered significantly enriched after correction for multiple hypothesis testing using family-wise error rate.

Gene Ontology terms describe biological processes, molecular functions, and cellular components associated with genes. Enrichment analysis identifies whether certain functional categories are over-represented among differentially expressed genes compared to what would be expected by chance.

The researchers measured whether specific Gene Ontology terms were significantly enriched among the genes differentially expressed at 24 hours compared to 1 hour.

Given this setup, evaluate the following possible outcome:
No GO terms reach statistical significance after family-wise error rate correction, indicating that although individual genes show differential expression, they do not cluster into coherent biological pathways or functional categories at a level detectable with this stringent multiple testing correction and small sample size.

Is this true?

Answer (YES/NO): NO